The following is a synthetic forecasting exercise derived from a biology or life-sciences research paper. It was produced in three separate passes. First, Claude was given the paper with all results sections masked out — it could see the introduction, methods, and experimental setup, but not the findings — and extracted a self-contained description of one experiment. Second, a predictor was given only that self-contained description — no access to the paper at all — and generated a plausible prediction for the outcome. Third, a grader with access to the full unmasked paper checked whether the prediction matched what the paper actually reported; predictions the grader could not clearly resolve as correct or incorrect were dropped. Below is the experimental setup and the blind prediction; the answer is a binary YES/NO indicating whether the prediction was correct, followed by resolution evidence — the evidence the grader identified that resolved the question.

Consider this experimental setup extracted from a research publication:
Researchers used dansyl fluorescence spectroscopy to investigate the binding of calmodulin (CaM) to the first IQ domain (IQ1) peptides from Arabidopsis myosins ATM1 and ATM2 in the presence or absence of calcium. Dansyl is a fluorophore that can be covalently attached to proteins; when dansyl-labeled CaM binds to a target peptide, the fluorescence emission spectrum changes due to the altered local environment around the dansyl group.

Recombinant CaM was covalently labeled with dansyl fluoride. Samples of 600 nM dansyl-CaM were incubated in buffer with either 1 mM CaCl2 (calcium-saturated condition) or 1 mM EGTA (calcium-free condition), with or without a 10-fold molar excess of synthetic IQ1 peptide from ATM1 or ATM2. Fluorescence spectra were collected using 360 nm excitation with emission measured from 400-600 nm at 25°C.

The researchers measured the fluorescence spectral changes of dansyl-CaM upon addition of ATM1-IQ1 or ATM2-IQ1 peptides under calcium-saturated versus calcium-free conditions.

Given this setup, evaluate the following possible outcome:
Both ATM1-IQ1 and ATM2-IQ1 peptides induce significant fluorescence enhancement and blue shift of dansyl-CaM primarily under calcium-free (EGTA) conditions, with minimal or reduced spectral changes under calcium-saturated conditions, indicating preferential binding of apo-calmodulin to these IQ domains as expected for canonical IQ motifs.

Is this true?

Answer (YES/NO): NO